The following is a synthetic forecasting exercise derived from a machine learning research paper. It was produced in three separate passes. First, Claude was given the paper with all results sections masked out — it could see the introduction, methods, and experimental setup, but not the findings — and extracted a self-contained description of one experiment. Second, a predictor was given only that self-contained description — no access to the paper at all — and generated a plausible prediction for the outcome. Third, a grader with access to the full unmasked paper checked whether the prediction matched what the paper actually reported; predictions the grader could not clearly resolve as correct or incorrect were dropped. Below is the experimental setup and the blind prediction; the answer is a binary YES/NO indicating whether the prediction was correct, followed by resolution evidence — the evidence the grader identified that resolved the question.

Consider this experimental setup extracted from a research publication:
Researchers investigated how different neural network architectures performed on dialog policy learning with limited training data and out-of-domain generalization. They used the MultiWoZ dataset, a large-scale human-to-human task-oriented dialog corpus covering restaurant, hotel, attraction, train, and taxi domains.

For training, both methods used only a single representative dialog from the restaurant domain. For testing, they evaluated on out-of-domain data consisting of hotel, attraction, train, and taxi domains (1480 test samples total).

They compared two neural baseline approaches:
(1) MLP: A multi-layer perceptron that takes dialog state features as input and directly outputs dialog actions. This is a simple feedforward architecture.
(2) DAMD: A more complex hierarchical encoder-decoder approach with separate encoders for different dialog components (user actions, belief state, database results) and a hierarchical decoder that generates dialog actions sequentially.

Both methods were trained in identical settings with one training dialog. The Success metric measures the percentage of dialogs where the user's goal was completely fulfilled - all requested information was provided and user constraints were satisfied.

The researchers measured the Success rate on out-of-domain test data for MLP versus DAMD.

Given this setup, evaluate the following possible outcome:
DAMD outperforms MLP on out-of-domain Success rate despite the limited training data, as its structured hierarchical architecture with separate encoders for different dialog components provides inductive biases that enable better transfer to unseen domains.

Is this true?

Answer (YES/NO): NO